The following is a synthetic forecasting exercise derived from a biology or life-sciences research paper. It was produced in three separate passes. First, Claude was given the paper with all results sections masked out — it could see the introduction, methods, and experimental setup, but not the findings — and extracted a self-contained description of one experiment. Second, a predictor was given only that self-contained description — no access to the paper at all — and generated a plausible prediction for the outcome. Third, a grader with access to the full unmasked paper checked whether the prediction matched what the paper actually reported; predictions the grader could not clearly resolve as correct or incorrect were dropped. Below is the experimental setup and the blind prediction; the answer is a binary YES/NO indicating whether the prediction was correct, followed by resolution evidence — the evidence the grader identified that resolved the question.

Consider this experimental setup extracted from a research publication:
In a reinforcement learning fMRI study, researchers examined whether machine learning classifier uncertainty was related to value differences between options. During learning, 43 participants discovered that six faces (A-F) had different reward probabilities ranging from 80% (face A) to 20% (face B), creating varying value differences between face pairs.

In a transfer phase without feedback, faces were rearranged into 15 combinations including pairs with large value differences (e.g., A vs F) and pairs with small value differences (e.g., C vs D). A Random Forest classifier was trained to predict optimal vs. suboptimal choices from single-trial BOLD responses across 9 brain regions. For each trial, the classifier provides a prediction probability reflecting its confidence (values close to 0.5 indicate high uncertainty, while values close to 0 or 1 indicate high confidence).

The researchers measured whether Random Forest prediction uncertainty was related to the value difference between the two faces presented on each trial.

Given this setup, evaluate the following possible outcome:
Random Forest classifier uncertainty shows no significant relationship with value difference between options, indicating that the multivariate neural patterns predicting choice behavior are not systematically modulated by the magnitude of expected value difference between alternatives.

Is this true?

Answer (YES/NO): NO